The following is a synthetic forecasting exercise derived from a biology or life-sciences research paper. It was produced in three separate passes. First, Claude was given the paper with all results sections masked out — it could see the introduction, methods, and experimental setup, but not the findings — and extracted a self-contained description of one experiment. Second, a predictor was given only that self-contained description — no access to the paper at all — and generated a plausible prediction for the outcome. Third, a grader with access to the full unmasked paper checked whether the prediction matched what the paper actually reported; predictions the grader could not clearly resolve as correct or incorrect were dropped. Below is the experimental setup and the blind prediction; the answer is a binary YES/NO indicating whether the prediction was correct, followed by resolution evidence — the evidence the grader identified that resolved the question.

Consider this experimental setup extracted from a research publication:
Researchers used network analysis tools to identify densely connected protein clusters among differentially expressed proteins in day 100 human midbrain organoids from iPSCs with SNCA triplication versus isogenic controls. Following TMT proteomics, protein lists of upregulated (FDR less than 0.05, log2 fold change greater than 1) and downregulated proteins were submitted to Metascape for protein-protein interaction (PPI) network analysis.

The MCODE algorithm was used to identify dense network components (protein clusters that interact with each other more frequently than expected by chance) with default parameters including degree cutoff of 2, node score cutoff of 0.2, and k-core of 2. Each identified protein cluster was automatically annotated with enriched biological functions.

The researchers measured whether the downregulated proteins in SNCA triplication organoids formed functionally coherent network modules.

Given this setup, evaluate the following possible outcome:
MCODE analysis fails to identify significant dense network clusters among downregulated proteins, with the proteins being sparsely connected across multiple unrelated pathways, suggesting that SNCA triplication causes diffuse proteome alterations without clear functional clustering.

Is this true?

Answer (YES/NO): NO